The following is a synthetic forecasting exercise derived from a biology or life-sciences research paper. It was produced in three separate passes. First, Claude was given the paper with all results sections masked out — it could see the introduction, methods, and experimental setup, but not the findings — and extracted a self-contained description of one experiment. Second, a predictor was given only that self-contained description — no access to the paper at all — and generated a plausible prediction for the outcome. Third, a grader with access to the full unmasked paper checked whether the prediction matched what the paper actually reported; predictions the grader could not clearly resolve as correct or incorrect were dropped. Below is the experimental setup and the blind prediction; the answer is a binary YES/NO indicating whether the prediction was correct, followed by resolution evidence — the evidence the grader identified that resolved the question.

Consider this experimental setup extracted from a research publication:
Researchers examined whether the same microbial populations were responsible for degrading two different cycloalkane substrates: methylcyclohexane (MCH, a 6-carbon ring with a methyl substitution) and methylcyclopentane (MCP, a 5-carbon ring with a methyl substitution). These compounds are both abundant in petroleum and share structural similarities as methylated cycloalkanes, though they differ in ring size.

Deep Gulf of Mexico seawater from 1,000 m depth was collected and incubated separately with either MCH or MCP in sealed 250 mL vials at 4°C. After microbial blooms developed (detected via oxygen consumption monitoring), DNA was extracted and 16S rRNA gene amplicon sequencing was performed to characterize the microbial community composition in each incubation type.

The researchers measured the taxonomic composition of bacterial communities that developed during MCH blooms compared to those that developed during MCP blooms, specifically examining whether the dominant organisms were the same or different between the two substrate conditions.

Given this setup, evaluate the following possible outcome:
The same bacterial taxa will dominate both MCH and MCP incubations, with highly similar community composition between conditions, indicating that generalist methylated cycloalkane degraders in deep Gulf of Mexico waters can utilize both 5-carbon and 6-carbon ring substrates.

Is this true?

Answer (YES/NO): YES